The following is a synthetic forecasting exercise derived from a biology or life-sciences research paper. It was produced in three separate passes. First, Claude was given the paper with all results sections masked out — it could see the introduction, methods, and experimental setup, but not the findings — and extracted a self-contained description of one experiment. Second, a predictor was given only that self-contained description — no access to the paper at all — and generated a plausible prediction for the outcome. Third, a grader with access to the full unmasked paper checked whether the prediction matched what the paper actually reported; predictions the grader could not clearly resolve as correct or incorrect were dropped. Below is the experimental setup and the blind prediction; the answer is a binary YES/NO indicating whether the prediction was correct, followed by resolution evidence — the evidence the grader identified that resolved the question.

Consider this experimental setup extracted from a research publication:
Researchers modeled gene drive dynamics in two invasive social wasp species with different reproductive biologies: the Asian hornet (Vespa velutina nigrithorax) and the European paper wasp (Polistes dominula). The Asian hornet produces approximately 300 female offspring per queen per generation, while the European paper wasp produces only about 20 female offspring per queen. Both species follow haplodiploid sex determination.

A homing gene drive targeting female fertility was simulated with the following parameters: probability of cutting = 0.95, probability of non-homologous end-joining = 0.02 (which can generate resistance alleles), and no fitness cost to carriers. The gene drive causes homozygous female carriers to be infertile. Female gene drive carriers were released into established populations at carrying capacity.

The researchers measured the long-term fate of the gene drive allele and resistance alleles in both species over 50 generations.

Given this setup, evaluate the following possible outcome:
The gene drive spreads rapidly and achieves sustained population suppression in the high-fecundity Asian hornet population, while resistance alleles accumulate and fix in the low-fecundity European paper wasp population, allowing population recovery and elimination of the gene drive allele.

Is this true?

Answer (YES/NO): NO